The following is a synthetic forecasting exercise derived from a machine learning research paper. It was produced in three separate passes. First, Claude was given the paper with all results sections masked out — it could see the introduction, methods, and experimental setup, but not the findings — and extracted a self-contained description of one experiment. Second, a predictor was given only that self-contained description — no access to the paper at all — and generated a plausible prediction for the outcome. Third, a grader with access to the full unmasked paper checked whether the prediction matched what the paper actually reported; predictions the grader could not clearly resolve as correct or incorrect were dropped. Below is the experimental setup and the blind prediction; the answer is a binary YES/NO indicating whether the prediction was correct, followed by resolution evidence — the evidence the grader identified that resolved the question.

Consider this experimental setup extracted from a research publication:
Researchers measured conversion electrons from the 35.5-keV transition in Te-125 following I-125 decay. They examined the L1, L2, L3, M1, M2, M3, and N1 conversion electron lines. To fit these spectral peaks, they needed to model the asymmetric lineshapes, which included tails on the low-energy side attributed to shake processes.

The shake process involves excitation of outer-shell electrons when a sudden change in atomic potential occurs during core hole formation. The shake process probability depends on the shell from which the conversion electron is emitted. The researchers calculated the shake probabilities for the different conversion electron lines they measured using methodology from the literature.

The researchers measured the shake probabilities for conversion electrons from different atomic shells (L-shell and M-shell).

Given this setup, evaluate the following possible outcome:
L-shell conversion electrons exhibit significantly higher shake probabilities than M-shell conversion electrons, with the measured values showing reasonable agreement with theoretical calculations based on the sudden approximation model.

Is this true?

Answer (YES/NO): NO